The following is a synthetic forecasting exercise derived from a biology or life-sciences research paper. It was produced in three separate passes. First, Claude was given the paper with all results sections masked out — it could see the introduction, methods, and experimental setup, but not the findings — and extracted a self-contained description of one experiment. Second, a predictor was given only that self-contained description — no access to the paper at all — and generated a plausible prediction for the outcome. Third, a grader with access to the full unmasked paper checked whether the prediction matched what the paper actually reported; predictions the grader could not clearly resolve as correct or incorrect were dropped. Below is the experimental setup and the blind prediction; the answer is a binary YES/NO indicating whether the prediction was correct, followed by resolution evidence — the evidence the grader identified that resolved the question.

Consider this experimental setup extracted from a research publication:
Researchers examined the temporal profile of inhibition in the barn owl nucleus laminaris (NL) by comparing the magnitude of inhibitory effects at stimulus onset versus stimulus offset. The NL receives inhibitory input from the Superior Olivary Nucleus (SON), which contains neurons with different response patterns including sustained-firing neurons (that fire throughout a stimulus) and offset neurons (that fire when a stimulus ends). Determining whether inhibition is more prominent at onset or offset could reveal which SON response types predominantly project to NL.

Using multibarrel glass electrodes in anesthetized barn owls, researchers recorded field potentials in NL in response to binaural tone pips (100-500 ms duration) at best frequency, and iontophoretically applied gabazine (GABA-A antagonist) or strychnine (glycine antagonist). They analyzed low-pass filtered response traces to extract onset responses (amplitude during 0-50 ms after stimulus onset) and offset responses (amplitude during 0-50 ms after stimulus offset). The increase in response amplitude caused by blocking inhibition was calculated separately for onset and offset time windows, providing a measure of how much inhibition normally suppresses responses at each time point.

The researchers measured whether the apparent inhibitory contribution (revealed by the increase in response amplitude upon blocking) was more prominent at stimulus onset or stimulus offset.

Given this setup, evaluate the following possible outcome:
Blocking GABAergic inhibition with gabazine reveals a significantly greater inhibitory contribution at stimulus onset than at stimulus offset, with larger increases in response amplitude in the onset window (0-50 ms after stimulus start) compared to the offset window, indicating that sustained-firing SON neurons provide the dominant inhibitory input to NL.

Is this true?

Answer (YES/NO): NO